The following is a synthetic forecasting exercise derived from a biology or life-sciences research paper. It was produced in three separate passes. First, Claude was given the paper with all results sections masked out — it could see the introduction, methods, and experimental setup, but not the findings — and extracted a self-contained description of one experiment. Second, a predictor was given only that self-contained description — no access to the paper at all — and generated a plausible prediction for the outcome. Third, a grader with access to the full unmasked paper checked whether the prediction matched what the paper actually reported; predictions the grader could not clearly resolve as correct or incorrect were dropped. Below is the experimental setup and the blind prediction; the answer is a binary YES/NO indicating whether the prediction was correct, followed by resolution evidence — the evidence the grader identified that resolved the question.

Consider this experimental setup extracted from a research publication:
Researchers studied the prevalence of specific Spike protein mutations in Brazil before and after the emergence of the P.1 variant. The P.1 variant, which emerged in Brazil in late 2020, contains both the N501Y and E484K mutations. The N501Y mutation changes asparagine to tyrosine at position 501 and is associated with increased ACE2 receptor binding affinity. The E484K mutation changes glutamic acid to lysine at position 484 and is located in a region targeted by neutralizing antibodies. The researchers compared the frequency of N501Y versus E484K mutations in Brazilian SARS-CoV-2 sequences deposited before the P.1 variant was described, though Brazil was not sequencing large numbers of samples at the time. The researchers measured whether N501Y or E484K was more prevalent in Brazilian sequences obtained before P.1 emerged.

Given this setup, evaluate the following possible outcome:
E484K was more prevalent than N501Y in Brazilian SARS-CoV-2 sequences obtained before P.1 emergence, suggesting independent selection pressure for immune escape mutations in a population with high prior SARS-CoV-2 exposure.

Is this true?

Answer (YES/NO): YES